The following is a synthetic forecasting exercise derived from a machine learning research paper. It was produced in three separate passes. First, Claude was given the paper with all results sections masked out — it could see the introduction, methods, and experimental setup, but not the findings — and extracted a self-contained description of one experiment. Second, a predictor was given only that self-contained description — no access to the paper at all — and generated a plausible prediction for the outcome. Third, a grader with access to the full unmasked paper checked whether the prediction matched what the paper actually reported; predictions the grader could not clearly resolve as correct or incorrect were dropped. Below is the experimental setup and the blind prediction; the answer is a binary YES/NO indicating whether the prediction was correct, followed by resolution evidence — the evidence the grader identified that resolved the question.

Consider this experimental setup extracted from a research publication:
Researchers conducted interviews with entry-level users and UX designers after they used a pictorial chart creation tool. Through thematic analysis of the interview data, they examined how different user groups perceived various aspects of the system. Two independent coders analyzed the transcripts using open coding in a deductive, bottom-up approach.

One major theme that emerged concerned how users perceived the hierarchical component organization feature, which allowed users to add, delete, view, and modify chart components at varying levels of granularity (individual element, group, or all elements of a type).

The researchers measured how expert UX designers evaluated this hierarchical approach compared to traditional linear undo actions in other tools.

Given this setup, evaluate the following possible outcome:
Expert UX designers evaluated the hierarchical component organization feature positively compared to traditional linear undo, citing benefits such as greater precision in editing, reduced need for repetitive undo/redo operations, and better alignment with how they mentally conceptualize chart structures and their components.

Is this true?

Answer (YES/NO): NO